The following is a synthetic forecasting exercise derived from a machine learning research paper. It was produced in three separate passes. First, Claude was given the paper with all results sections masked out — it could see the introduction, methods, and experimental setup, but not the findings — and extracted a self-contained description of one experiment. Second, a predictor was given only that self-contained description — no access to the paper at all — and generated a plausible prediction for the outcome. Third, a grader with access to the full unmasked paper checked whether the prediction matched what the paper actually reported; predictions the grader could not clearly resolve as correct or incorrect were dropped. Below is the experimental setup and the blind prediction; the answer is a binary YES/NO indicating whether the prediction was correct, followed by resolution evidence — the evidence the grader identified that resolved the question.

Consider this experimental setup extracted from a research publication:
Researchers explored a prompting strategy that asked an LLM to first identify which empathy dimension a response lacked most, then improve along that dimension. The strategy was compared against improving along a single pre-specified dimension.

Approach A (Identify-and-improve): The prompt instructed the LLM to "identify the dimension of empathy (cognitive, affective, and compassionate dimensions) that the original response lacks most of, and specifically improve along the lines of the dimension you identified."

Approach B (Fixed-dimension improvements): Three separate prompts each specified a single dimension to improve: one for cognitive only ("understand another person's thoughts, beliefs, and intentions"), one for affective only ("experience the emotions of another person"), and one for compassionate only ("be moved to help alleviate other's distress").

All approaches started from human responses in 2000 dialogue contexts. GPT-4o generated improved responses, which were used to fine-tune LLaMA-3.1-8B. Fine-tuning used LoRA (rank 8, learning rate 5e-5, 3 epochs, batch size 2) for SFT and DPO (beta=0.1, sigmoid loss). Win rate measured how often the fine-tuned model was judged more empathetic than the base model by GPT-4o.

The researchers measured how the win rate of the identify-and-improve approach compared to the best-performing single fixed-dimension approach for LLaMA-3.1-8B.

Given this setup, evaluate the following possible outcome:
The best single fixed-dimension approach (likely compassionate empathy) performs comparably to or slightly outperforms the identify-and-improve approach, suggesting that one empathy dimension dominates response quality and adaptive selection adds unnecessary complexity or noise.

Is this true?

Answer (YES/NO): NO